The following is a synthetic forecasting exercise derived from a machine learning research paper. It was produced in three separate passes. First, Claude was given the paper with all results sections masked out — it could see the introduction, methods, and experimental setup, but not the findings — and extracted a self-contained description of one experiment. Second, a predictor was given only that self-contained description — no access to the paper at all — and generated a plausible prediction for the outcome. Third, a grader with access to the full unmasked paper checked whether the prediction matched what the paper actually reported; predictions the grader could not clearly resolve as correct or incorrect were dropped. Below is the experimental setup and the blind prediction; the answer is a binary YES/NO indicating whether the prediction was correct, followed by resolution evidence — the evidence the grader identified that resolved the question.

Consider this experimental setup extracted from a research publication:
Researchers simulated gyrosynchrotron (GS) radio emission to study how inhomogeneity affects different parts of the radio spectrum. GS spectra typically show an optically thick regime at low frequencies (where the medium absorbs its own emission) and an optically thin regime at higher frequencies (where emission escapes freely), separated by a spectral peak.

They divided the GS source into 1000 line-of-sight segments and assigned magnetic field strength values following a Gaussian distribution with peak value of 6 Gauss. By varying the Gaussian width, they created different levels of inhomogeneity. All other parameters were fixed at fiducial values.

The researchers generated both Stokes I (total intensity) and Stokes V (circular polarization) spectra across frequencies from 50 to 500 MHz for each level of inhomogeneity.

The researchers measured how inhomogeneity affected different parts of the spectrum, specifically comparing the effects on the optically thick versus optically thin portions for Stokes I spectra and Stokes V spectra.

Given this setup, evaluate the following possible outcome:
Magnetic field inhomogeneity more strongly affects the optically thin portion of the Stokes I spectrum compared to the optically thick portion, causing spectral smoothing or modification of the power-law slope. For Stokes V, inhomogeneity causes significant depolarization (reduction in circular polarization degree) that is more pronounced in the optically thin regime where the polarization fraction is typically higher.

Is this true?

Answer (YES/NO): NO